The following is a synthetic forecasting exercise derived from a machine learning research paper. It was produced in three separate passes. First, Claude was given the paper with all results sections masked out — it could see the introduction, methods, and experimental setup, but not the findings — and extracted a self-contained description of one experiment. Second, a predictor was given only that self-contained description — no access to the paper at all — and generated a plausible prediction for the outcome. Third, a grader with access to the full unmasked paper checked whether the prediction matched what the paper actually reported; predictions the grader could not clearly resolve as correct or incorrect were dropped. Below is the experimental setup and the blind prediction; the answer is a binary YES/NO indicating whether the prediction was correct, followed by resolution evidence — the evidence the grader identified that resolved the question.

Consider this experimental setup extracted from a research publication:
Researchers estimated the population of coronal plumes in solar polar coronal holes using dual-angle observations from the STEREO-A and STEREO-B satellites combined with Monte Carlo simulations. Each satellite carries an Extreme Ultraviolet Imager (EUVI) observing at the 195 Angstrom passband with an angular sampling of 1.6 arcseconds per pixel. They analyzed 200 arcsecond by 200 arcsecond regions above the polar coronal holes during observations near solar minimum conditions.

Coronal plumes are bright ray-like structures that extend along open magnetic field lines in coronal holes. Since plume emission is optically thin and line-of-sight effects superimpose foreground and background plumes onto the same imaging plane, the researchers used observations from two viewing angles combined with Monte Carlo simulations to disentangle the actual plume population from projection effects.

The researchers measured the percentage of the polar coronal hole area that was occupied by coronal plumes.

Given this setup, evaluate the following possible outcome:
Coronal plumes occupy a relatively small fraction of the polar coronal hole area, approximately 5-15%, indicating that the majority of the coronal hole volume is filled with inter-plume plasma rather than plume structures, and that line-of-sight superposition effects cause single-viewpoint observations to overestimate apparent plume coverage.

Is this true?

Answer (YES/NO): NO